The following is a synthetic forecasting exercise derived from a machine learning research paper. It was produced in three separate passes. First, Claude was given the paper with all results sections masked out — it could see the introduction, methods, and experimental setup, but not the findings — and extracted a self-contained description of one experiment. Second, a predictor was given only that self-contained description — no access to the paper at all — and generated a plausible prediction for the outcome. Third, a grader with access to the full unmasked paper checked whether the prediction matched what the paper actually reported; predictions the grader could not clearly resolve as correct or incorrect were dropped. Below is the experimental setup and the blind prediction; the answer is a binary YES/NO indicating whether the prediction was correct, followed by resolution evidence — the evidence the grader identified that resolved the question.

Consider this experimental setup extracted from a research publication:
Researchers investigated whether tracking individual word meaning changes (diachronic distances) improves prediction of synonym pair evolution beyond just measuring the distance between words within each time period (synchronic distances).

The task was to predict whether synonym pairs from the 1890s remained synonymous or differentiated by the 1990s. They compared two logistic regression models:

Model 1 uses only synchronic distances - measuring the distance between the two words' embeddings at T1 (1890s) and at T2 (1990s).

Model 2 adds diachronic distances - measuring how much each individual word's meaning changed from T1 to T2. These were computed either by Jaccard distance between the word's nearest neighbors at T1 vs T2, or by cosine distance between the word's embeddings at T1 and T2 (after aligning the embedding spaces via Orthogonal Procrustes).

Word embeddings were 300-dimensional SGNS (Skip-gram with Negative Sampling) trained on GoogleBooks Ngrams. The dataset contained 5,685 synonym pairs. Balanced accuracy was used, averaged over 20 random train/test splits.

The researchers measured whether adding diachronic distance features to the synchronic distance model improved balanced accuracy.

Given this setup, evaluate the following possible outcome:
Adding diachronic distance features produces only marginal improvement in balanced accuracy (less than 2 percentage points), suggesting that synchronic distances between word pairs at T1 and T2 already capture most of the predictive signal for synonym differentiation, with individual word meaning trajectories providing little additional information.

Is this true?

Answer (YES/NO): YES